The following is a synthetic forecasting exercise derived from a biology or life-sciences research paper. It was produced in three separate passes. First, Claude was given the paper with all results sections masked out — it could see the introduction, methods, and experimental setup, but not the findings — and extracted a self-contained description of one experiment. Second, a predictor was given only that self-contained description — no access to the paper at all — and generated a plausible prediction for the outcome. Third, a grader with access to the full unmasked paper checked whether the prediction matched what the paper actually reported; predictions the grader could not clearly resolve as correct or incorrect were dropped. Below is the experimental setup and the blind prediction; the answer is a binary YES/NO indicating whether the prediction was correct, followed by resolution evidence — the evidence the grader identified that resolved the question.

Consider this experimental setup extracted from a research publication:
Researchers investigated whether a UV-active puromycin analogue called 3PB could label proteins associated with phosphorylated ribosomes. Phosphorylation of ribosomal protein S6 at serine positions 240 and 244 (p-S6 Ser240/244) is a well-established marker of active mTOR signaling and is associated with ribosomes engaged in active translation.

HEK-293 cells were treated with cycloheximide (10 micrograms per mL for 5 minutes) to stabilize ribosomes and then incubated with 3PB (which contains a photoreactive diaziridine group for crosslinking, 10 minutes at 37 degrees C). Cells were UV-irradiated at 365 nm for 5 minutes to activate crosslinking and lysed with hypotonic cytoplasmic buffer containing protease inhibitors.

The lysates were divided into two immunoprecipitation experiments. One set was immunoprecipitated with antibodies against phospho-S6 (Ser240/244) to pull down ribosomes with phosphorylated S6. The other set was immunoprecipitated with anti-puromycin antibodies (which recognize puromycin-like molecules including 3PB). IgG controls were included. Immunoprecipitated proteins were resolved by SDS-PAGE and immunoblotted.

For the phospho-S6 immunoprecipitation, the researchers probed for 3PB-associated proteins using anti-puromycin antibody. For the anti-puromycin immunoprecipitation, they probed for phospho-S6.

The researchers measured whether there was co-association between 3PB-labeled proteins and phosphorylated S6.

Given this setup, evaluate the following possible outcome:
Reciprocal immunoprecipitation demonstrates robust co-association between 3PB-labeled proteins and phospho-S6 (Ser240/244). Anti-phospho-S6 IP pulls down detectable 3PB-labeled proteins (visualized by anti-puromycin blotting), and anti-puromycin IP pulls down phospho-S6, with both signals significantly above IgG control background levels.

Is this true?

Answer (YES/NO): YES